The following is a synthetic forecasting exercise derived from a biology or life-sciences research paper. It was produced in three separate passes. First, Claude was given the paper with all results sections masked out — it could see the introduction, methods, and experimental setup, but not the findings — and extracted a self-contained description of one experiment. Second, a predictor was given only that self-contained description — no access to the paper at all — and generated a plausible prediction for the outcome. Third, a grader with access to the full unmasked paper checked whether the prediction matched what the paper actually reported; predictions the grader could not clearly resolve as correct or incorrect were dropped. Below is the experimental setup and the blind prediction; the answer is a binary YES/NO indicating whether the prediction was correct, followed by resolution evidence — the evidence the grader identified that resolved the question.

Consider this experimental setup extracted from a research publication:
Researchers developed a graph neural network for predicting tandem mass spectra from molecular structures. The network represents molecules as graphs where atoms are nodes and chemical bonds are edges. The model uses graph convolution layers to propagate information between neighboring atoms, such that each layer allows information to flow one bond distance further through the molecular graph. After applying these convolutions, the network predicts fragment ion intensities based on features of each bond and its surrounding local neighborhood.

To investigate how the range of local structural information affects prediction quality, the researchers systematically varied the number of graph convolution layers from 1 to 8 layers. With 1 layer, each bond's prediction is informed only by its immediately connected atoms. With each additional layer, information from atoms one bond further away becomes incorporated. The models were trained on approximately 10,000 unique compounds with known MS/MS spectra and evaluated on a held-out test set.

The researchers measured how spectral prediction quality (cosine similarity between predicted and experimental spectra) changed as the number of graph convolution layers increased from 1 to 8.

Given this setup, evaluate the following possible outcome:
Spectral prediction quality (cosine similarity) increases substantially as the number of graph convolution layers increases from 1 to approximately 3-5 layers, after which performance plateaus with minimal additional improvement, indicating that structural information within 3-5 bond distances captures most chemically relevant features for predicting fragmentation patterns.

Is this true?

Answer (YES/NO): NO